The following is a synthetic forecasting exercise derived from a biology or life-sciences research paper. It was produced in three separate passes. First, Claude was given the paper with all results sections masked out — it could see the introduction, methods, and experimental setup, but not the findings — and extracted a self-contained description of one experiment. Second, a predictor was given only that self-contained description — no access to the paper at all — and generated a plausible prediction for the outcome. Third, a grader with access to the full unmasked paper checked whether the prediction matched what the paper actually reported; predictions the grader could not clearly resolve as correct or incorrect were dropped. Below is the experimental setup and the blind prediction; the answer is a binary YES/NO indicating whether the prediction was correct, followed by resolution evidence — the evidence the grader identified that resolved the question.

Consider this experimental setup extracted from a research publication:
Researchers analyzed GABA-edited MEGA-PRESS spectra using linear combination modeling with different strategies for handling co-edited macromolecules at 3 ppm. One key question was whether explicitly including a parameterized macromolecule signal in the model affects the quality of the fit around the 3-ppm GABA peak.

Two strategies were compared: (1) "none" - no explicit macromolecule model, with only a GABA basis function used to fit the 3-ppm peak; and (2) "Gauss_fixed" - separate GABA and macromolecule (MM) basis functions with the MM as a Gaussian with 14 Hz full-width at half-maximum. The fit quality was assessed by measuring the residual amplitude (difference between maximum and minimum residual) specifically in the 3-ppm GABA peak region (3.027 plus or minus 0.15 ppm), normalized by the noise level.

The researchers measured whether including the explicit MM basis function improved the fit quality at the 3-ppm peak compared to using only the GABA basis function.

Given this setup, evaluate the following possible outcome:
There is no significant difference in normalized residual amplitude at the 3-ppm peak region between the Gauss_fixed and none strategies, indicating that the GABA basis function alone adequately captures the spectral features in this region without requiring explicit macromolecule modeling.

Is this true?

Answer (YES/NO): NO